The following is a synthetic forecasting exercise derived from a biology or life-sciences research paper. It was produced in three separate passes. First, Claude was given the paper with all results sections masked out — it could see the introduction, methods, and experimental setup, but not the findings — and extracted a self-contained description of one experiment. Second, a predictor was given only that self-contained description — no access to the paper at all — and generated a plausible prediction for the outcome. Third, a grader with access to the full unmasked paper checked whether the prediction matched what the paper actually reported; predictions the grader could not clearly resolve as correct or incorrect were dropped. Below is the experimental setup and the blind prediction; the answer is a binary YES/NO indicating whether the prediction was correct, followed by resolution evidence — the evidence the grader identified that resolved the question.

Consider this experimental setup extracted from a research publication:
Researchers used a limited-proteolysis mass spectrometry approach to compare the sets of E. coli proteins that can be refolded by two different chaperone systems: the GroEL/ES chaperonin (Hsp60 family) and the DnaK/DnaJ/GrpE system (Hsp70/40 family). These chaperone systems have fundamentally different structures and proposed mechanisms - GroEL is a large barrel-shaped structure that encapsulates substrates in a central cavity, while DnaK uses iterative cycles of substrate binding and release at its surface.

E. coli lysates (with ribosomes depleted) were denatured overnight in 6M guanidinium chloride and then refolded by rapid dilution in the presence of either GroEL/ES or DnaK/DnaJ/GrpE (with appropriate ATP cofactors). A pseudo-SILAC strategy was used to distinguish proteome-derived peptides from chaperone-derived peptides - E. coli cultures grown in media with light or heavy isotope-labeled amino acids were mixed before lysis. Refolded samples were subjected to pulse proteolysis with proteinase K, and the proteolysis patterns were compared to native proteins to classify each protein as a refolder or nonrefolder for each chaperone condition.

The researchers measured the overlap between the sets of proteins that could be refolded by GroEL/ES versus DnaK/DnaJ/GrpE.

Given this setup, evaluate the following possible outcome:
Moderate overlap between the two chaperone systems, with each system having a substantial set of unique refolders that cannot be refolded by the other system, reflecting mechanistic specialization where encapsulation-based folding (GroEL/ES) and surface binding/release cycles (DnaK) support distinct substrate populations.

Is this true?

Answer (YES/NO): NO